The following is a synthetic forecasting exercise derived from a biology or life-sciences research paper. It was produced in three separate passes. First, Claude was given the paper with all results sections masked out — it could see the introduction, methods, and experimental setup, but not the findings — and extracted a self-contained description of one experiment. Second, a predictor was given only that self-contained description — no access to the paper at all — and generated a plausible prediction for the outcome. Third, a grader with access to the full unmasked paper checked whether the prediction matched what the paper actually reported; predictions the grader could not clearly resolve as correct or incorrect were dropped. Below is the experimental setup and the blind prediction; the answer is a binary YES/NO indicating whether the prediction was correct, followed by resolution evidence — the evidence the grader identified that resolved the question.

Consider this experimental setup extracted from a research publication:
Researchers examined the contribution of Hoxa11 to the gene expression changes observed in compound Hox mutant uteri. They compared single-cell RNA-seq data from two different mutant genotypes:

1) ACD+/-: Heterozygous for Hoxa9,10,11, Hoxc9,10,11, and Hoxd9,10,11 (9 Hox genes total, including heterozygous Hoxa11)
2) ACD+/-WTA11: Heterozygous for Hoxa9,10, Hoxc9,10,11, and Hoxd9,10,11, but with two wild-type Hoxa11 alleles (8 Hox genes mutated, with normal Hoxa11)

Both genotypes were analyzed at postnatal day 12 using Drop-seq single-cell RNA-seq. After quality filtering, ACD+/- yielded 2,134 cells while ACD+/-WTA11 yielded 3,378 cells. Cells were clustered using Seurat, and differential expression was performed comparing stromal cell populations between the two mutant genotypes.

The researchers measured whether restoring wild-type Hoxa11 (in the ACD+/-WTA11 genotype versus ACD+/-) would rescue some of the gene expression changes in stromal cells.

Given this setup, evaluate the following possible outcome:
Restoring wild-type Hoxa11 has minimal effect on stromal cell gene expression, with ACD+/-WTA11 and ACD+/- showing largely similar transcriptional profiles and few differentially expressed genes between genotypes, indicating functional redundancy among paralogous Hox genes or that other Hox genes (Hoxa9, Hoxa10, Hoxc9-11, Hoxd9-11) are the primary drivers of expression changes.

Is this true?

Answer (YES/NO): NO